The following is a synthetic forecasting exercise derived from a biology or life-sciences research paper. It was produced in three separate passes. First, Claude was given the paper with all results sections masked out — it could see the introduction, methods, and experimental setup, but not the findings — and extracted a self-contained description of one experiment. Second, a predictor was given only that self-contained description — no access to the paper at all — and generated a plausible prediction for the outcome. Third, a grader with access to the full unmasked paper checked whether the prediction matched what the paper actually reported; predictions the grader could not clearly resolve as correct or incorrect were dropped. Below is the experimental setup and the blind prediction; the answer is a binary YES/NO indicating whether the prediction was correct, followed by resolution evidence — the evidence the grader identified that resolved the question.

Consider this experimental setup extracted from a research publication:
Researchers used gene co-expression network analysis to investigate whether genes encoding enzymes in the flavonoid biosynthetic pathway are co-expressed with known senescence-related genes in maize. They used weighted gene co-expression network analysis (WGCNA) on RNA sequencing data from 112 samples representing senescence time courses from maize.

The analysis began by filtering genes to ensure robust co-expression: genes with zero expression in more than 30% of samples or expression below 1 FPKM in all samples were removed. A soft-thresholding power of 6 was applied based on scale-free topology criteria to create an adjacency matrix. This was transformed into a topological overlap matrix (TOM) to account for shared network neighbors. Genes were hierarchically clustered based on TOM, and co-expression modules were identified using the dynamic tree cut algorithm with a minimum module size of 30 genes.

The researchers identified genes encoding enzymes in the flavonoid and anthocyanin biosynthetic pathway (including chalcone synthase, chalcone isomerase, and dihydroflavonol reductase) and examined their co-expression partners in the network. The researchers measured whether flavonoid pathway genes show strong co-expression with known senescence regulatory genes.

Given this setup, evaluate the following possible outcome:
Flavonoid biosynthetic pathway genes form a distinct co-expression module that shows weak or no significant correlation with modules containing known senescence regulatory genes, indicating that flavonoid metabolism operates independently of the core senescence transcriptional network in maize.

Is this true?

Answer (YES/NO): NO